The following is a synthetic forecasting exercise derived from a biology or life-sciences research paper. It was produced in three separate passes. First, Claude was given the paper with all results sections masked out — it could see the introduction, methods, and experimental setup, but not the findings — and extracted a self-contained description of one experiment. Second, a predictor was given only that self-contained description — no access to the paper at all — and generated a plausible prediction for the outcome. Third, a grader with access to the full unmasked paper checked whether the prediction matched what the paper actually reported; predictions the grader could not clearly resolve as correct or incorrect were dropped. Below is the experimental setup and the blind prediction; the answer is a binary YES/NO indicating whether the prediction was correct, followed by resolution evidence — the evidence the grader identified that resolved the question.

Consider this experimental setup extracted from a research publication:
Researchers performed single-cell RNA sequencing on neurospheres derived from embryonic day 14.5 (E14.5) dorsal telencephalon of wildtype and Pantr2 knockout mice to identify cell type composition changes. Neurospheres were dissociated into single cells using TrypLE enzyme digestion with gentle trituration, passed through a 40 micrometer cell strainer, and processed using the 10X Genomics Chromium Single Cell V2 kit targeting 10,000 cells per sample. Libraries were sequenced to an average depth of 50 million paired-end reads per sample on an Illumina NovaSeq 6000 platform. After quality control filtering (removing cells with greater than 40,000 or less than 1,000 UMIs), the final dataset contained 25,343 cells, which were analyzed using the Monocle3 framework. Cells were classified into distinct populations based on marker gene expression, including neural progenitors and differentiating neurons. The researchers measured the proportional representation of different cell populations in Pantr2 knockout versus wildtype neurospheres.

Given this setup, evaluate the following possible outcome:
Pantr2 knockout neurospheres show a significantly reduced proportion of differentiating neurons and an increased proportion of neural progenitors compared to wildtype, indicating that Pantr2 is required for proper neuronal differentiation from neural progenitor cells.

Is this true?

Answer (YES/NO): NO